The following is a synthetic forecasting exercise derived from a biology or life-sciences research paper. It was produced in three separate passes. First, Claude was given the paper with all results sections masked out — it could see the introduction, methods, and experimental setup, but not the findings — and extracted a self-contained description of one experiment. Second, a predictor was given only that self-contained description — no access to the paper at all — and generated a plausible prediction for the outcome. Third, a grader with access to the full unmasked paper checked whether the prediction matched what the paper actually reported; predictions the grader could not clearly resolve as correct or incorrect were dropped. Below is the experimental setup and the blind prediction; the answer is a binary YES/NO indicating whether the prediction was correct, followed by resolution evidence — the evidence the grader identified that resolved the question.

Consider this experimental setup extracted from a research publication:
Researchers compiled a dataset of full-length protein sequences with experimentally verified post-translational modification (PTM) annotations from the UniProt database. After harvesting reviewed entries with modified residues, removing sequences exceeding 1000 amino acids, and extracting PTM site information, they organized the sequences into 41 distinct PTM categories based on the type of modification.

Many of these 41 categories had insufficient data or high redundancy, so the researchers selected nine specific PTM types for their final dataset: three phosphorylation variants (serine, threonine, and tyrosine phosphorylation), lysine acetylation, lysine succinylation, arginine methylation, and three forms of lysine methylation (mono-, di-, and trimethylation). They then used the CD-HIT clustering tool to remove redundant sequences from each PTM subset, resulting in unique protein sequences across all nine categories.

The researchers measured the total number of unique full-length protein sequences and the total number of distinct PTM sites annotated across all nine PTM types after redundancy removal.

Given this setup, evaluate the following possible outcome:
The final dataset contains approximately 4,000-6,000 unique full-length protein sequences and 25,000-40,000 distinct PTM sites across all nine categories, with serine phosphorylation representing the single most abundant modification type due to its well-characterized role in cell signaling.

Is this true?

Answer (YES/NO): NO